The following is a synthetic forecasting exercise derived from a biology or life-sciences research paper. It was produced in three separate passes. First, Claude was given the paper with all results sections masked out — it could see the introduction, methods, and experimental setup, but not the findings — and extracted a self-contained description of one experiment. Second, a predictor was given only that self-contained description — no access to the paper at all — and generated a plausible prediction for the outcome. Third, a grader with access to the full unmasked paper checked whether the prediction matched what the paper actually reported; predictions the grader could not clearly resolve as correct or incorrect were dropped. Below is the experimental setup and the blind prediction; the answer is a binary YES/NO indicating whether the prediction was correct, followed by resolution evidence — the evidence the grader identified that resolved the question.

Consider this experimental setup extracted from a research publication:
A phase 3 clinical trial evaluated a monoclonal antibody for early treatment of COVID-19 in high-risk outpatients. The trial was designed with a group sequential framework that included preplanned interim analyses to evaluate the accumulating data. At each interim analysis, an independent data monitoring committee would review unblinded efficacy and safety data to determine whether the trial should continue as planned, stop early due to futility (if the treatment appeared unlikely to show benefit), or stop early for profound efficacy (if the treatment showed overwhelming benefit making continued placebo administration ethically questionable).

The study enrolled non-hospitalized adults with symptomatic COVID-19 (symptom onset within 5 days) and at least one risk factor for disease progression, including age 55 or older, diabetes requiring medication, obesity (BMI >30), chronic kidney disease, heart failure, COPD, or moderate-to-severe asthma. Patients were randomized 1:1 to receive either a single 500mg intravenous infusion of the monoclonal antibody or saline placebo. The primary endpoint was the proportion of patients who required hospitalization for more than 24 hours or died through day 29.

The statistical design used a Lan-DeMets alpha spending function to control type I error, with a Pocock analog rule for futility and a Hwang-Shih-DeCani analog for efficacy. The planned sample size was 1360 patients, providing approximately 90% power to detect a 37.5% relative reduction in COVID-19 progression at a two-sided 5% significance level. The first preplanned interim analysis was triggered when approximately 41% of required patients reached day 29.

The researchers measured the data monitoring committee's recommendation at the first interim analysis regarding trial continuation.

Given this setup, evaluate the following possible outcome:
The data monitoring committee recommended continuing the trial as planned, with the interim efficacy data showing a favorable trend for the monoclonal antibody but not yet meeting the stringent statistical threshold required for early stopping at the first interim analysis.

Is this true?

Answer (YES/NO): NO